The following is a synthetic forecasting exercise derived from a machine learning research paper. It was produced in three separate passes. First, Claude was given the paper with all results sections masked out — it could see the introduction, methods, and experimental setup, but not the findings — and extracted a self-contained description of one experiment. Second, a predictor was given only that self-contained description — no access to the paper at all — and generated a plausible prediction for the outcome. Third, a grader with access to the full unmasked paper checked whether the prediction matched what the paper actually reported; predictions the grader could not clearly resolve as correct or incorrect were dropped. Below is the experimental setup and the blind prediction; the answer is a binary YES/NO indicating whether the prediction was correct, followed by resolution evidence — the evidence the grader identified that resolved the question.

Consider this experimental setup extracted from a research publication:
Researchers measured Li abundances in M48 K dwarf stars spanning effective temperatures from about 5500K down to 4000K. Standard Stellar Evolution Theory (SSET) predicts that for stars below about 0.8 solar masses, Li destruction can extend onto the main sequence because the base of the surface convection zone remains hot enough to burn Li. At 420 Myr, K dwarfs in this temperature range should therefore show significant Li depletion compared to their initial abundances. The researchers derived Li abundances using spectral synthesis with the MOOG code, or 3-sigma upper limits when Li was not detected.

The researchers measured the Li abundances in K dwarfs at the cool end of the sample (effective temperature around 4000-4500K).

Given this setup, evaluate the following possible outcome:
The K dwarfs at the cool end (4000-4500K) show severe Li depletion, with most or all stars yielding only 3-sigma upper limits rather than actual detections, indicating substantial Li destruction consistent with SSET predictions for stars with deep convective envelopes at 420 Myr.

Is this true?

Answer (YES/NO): YES